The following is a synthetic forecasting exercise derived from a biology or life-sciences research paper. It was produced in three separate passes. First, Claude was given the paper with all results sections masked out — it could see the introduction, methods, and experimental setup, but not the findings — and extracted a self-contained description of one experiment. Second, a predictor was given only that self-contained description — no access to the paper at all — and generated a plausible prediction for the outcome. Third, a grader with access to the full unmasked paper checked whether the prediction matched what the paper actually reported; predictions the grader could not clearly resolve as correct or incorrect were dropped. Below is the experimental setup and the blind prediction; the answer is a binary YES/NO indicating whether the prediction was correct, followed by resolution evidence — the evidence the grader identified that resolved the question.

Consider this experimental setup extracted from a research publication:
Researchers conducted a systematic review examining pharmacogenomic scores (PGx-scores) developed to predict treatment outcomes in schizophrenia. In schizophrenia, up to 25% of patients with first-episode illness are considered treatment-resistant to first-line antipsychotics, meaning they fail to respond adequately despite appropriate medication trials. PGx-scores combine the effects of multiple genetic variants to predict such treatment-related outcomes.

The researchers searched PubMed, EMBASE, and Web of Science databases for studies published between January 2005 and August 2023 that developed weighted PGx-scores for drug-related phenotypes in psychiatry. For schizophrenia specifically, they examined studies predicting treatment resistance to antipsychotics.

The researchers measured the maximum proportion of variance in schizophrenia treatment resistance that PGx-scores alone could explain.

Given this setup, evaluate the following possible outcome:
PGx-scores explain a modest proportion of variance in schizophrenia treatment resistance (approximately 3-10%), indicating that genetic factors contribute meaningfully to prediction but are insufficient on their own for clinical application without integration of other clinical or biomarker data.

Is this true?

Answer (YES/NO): YES